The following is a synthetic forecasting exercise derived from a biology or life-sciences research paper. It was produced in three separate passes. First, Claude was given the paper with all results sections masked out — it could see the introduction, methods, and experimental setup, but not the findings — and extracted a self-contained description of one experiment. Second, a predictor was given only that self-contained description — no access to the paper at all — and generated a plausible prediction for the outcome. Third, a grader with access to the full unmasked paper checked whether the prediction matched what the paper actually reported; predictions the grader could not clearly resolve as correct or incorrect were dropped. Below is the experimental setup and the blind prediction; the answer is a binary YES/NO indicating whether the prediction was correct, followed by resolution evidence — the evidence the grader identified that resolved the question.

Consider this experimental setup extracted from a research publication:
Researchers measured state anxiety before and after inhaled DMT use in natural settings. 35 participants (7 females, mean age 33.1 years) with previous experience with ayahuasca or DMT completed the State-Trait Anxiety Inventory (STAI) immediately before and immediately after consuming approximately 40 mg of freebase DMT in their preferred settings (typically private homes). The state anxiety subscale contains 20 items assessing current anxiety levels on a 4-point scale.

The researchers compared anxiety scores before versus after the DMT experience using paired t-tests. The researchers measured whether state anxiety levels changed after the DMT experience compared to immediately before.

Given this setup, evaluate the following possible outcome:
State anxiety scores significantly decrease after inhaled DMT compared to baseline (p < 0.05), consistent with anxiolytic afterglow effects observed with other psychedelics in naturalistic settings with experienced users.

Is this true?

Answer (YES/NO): YES